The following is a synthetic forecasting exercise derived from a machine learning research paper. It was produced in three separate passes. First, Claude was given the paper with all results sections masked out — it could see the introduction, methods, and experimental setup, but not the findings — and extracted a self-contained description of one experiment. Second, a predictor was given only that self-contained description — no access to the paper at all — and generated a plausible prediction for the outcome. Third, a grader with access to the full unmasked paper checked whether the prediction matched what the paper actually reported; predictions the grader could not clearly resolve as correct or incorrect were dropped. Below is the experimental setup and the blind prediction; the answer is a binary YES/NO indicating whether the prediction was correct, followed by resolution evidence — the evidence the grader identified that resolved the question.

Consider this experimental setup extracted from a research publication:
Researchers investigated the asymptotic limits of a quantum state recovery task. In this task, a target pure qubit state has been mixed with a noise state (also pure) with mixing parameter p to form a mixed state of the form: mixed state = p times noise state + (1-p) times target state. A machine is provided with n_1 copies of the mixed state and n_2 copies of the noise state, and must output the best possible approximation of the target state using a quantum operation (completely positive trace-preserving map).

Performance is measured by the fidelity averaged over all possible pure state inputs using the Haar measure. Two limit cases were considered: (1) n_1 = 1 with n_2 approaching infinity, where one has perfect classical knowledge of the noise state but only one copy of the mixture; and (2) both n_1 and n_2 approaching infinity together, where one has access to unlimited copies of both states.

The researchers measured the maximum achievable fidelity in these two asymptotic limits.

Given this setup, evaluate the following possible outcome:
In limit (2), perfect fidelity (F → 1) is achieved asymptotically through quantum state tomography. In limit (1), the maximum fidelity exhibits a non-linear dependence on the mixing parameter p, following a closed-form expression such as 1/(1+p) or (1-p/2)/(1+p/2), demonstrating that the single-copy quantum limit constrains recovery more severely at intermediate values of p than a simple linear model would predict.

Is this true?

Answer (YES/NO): NO